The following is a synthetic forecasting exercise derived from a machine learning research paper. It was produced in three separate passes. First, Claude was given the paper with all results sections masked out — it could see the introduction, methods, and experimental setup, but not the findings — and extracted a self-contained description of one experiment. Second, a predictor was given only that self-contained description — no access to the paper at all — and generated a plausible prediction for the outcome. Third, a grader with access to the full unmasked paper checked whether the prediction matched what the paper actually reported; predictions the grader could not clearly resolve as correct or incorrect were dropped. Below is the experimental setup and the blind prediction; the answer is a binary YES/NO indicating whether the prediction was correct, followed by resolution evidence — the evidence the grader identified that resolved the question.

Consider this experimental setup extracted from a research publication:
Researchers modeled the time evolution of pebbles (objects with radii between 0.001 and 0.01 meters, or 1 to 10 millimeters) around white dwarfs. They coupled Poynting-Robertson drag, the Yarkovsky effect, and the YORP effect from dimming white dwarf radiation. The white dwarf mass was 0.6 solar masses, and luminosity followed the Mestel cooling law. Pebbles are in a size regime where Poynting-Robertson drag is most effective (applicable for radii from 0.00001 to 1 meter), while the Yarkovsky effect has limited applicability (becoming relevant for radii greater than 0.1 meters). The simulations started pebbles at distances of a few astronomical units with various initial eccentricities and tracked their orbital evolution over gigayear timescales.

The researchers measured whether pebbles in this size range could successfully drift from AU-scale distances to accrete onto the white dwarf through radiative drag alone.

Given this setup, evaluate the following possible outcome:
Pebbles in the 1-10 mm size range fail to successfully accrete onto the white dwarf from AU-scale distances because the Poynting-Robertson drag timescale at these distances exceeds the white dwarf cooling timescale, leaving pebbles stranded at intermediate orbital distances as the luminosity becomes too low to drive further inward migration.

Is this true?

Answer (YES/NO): NO